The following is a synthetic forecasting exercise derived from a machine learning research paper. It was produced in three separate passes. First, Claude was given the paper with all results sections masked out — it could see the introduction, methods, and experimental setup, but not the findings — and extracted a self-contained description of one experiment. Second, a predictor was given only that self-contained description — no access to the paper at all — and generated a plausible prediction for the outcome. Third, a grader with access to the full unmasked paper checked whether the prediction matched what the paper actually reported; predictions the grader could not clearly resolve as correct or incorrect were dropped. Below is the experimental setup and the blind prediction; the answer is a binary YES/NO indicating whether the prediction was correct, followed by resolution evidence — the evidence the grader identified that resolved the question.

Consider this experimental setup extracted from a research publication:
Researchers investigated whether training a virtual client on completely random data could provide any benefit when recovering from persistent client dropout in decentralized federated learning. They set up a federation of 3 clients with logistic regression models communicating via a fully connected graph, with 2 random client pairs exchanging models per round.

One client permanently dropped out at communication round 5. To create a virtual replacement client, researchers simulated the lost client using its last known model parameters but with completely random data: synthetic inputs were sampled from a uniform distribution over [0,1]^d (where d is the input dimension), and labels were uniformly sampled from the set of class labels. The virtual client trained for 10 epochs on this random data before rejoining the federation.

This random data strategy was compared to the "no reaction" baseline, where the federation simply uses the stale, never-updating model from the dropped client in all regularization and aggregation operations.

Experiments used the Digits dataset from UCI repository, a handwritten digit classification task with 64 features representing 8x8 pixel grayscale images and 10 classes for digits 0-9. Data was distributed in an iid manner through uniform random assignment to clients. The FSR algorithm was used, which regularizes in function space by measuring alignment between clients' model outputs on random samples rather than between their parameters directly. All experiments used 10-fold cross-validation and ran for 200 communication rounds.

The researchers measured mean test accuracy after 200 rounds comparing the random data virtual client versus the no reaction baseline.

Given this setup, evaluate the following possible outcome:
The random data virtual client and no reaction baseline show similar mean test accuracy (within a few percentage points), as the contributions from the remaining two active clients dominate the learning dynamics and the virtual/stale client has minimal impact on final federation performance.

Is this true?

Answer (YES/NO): NO